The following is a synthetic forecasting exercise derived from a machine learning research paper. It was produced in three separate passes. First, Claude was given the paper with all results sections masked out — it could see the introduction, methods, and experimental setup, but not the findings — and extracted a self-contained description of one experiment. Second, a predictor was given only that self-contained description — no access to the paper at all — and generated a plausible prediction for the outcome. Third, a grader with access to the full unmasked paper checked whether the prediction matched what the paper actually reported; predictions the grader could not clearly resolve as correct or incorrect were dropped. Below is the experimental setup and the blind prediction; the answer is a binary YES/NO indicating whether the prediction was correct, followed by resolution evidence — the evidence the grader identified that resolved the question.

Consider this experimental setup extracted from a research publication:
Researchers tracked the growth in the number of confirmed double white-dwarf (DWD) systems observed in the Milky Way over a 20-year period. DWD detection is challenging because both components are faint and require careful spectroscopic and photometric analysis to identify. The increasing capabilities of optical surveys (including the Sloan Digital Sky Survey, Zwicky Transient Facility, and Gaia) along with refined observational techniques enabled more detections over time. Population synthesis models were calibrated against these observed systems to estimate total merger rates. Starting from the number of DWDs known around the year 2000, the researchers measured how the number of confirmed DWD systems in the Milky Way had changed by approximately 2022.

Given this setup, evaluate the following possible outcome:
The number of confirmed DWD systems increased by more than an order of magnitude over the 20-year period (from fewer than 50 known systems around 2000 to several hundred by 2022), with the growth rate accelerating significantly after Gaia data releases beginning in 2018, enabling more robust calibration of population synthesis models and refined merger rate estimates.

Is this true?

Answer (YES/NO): NO